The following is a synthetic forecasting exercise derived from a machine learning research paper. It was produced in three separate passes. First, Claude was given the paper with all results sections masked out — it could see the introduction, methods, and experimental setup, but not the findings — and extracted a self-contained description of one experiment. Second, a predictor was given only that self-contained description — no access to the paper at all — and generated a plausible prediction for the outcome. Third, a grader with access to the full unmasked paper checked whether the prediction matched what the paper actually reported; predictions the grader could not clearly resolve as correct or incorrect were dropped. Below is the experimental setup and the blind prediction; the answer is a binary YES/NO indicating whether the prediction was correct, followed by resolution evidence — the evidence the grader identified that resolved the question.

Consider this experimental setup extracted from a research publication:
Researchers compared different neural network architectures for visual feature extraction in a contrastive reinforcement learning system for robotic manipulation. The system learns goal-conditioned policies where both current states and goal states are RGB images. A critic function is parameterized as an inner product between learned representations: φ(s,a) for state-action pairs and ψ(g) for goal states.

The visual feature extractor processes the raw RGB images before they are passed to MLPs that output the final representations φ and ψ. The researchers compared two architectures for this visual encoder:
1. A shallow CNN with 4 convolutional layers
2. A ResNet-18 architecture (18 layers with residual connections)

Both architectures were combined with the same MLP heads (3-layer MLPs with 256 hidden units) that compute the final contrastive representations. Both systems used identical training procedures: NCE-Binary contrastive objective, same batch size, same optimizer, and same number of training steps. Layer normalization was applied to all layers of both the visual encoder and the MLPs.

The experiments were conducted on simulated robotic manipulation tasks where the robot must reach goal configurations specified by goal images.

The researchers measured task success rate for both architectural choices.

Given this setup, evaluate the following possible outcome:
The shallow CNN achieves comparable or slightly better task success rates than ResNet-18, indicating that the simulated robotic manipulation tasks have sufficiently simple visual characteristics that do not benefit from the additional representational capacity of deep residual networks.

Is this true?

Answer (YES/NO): NO